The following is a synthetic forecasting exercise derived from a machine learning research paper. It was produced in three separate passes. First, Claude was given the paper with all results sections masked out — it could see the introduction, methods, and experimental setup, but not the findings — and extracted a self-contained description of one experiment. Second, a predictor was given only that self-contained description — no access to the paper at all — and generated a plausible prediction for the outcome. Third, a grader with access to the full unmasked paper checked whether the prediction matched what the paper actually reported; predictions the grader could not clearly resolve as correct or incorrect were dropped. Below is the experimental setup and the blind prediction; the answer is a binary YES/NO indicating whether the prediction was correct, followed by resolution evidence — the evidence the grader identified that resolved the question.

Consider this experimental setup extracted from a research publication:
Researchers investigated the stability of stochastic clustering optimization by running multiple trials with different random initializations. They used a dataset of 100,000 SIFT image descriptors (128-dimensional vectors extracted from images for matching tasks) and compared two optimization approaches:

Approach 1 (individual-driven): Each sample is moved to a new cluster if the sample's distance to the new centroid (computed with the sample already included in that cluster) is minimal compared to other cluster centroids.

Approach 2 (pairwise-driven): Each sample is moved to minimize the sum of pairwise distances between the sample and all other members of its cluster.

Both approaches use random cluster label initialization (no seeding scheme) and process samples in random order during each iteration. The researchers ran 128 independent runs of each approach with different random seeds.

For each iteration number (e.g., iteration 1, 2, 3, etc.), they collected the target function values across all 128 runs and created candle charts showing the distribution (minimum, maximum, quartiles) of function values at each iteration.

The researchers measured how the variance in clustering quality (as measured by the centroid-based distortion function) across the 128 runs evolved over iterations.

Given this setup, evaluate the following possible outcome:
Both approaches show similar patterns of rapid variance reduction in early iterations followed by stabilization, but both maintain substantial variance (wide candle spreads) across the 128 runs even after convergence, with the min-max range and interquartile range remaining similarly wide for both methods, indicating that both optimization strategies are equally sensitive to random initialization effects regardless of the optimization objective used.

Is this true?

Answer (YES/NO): NO